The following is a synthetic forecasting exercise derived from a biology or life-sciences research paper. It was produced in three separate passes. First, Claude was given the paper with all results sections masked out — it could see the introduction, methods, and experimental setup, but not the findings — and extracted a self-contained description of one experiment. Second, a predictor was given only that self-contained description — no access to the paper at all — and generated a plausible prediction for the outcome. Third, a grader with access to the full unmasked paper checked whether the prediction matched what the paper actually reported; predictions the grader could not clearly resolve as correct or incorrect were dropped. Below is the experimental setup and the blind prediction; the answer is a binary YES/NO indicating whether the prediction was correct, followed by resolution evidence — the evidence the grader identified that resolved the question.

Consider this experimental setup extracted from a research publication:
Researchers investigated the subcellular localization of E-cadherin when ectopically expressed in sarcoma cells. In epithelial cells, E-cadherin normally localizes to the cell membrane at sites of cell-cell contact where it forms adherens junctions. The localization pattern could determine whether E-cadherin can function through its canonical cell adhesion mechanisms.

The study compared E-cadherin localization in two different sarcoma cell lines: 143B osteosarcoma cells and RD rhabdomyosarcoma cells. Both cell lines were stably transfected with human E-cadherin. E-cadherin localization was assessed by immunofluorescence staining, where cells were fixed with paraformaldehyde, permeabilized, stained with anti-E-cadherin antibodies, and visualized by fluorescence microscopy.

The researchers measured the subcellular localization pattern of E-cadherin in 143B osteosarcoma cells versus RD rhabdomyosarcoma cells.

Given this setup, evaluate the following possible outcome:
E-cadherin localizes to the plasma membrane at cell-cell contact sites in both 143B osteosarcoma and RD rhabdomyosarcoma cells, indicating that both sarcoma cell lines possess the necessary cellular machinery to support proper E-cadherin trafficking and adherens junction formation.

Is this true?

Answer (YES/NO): NO